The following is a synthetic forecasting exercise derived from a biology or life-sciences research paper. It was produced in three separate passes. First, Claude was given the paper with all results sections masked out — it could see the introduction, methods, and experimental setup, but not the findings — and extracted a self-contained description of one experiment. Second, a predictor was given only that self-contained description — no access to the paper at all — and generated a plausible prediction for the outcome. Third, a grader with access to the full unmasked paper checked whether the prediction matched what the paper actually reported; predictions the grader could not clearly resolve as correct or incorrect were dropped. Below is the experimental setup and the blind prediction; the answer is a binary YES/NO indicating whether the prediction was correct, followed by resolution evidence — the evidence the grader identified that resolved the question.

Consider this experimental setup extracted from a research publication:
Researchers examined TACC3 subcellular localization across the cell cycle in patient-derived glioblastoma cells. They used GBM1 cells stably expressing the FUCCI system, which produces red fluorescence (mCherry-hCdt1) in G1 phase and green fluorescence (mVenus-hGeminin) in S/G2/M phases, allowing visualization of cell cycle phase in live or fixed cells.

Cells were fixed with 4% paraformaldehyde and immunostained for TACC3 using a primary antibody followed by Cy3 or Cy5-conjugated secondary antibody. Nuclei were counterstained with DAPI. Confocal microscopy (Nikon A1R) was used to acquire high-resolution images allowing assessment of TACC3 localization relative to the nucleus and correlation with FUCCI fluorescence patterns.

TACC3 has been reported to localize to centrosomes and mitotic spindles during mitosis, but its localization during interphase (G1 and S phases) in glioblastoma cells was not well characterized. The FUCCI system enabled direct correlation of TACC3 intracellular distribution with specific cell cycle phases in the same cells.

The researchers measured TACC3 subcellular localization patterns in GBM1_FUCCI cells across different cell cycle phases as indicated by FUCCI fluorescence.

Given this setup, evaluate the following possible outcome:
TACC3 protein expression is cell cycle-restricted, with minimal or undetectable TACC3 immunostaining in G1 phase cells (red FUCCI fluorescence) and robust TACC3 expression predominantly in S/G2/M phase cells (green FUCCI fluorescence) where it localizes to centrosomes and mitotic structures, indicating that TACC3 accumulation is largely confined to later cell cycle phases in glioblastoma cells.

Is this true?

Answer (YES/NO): NO